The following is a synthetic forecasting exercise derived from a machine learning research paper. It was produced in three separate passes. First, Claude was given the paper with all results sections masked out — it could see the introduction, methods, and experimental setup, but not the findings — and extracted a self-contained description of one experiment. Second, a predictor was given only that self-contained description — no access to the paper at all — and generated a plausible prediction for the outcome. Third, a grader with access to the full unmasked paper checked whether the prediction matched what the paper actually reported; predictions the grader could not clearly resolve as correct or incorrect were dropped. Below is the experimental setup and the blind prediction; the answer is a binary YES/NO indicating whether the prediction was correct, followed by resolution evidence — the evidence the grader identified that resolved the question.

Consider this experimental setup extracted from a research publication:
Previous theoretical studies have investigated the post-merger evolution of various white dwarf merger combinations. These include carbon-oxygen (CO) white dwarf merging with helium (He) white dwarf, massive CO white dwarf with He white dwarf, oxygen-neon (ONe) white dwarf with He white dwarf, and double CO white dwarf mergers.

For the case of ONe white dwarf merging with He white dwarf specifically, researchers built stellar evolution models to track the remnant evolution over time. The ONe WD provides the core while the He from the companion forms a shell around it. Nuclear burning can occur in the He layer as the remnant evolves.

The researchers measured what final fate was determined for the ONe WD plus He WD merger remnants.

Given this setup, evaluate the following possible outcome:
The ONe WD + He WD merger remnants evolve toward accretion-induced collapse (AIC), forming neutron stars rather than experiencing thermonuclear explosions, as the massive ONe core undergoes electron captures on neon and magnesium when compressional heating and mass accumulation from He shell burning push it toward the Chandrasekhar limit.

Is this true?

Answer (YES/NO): YES